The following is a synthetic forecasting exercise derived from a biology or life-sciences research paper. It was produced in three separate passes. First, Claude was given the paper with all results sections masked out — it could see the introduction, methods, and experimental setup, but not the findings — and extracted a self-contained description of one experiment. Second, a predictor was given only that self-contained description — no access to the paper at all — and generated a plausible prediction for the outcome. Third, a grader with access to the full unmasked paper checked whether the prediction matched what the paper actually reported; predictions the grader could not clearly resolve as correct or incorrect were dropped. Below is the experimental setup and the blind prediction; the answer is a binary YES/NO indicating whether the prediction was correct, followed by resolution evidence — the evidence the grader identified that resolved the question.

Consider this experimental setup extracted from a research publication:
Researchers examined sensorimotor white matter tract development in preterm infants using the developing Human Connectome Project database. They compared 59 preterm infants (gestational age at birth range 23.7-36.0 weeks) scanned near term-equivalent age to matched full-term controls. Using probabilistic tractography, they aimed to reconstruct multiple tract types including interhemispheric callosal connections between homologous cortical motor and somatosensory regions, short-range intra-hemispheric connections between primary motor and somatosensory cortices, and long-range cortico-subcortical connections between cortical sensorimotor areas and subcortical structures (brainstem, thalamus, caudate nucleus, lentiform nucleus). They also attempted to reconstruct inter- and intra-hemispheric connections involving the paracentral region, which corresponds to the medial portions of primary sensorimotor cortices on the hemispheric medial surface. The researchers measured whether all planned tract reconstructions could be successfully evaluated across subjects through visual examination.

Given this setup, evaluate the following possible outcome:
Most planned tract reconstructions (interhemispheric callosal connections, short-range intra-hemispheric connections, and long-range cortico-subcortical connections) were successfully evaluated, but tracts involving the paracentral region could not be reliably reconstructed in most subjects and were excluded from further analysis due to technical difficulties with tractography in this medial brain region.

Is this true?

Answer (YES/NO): YES